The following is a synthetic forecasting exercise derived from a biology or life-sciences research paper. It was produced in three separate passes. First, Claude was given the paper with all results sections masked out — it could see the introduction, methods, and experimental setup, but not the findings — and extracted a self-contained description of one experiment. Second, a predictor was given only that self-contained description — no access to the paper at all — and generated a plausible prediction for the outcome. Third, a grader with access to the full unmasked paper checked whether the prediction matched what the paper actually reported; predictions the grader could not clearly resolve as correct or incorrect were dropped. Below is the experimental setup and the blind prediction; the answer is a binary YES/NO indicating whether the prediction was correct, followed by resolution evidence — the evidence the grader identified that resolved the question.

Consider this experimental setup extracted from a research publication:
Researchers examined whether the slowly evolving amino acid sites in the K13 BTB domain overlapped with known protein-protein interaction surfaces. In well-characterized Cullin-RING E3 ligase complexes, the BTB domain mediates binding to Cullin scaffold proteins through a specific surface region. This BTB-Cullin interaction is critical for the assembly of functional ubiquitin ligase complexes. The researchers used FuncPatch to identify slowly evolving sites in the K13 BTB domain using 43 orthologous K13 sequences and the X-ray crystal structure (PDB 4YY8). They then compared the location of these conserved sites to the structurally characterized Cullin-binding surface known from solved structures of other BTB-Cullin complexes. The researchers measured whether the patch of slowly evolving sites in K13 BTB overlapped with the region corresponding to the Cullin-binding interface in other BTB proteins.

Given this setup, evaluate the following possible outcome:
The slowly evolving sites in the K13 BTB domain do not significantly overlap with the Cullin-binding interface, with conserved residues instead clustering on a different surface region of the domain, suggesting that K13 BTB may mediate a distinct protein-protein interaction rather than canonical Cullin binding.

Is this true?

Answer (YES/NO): NO